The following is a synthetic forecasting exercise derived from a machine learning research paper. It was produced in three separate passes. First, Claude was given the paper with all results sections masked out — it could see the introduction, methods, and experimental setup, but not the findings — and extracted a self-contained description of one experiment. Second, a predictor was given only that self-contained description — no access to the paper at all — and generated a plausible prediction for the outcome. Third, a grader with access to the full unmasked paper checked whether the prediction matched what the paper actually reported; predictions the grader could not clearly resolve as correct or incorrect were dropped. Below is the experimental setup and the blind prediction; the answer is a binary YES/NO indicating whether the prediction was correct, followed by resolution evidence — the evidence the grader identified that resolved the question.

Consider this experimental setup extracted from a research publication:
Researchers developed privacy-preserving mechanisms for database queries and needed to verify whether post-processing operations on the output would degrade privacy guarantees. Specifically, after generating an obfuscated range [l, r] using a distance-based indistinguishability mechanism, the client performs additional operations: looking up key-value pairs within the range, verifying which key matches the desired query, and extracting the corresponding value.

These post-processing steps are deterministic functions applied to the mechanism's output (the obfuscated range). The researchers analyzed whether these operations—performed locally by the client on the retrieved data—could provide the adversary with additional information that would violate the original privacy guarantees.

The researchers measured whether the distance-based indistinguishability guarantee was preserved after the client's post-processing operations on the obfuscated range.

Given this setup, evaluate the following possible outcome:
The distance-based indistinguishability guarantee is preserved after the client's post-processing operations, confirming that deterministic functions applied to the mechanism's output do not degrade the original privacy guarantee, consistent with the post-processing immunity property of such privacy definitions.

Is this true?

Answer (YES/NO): YES